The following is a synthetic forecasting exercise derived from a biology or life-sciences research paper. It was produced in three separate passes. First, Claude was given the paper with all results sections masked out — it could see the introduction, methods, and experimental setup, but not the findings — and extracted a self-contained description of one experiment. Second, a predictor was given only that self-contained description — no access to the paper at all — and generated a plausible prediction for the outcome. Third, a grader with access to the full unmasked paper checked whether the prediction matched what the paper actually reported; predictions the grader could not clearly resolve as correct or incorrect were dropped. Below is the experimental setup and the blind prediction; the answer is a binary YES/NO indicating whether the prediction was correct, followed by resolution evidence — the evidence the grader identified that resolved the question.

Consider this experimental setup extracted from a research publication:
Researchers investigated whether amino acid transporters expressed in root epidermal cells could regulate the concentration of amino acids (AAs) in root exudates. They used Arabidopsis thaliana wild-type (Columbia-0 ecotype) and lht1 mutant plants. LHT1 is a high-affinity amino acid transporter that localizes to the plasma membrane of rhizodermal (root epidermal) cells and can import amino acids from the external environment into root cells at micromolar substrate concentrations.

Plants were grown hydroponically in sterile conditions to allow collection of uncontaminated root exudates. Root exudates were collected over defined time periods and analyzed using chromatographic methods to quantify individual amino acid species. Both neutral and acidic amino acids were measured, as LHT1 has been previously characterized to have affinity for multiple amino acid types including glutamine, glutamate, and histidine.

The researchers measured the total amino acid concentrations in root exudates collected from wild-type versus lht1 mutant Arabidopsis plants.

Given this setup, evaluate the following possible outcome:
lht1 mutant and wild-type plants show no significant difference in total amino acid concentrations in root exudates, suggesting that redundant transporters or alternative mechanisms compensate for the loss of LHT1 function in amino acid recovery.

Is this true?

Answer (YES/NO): NO